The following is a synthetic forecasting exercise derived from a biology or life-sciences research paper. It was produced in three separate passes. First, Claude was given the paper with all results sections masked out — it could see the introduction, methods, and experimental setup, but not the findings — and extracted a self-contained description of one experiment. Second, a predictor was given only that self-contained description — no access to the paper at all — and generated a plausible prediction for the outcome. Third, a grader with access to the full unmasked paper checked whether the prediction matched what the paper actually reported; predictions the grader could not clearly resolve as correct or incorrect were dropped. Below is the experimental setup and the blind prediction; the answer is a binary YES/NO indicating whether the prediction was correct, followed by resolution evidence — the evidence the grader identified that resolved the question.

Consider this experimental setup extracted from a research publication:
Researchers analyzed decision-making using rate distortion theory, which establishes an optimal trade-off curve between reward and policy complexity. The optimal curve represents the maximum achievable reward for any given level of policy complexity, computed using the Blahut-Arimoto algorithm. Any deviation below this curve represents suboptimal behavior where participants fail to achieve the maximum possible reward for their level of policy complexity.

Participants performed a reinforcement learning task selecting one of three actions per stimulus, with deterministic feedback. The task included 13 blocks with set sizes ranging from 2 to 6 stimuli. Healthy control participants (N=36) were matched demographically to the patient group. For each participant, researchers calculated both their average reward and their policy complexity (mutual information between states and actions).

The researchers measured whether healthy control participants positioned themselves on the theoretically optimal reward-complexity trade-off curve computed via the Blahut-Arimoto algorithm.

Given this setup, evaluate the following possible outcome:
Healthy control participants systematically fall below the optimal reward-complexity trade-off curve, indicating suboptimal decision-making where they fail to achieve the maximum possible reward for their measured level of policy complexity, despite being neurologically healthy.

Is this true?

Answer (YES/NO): YES